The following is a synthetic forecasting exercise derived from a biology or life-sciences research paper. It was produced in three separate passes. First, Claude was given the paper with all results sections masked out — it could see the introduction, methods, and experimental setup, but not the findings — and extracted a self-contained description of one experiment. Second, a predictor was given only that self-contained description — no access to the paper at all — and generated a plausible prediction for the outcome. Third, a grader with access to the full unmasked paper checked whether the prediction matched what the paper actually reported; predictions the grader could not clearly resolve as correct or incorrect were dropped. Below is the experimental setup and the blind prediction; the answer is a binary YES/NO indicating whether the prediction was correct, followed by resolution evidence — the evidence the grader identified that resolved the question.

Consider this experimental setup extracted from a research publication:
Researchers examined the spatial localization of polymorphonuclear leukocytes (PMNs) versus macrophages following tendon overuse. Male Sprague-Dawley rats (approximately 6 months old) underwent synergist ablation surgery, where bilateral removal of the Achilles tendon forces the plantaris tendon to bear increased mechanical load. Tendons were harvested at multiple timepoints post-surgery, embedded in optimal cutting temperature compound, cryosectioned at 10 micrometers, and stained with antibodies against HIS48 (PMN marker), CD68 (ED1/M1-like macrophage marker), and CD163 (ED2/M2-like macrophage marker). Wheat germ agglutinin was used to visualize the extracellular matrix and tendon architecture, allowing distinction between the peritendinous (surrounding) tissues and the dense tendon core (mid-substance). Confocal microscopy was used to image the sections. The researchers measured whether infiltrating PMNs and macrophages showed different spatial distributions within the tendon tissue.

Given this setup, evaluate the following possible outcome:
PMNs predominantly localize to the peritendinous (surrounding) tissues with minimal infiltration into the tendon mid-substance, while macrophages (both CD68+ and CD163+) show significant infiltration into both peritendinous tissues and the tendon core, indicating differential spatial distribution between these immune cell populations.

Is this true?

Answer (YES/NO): NO